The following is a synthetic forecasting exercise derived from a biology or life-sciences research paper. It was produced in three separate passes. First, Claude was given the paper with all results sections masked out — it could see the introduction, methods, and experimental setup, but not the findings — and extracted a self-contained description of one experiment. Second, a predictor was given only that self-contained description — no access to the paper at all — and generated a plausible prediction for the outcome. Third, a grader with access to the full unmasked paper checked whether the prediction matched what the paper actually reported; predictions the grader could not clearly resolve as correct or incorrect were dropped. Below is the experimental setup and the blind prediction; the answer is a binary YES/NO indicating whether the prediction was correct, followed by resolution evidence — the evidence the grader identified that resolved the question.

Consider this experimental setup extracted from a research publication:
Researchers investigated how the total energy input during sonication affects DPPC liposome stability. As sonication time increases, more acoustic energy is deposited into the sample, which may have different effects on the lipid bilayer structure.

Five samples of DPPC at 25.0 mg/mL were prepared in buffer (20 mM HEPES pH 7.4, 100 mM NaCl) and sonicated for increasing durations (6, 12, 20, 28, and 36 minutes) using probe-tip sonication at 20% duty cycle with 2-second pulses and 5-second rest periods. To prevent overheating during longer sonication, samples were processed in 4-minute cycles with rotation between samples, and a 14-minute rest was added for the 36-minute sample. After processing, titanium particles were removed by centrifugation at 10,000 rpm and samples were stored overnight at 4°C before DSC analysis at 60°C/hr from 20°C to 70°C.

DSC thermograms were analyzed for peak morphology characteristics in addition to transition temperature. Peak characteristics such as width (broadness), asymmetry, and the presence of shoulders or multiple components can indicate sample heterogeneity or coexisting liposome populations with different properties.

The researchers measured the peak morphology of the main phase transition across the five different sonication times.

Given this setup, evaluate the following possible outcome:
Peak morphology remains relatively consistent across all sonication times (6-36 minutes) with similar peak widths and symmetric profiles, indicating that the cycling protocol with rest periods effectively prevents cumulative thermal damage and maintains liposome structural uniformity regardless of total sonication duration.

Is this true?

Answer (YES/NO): NO